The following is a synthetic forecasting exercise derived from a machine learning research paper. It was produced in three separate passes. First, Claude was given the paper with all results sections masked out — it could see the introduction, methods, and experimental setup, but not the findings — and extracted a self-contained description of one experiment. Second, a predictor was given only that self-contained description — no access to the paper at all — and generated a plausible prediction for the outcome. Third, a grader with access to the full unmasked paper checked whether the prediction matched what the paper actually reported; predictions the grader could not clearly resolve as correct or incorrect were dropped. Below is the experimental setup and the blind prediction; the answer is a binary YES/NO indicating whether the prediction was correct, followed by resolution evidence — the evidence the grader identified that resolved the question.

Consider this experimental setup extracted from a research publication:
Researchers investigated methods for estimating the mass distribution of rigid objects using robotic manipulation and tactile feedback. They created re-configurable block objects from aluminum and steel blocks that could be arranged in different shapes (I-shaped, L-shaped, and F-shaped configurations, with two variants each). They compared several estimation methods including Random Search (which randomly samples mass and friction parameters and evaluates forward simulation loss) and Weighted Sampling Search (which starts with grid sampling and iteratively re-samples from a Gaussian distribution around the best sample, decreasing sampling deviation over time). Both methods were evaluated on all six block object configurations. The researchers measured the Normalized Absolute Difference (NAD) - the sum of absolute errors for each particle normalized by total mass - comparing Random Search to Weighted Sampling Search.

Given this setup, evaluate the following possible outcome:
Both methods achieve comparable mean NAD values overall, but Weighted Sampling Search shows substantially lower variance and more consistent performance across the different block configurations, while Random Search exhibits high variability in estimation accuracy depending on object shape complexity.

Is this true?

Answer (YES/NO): NO